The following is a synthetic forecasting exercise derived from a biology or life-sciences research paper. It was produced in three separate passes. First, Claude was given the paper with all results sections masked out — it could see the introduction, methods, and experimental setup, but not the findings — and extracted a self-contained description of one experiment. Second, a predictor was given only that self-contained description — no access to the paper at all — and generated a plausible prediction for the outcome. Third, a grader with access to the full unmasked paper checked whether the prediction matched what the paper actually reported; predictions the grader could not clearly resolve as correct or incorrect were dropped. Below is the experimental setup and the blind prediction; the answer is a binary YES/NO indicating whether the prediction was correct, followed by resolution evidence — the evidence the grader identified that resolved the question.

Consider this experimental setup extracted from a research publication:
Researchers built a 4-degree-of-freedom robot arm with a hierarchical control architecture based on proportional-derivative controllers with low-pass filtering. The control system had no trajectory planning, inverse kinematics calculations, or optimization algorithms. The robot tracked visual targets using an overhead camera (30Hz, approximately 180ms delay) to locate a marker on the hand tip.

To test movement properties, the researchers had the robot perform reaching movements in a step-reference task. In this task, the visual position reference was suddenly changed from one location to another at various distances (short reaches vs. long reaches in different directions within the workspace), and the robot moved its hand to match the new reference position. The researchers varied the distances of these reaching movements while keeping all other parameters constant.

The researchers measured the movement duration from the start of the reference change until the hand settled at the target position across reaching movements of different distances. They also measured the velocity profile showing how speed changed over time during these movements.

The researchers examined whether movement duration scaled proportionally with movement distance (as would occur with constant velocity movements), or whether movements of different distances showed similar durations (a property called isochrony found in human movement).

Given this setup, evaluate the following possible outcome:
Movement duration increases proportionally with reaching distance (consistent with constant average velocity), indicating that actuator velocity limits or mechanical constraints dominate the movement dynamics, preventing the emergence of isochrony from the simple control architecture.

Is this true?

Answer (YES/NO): NO